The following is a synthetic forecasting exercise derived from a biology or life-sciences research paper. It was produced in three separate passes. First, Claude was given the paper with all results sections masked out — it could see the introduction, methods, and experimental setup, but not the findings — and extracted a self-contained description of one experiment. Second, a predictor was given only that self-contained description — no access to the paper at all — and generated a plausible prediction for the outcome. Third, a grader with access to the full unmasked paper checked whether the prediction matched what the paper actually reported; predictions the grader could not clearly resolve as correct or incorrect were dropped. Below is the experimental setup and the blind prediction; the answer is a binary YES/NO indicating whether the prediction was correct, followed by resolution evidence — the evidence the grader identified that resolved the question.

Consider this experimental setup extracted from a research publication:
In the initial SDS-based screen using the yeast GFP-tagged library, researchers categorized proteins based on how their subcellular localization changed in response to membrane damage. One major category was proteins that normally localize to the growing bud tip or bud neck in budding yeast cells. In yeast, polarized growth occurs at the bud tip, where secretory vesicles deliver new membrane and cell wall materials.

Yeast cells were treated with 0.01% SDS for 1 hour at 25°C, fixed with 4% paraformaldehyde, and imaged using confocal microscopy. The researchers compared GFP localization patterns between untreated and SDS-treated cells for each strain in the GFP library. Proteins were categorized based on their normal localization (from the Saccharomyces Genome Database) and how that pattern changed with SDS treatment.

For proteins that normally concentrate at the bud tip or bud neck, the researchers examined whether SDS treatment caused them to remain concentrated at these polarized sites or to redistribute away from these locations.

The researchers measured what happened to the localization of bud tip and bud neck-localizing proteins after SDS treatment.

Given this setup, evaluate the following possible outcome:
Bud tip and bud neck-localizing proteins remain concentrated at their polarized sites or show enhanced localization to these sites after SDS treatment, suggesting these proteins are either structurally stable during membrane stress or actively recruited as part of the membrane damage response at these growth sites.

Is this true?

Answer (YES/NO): NO